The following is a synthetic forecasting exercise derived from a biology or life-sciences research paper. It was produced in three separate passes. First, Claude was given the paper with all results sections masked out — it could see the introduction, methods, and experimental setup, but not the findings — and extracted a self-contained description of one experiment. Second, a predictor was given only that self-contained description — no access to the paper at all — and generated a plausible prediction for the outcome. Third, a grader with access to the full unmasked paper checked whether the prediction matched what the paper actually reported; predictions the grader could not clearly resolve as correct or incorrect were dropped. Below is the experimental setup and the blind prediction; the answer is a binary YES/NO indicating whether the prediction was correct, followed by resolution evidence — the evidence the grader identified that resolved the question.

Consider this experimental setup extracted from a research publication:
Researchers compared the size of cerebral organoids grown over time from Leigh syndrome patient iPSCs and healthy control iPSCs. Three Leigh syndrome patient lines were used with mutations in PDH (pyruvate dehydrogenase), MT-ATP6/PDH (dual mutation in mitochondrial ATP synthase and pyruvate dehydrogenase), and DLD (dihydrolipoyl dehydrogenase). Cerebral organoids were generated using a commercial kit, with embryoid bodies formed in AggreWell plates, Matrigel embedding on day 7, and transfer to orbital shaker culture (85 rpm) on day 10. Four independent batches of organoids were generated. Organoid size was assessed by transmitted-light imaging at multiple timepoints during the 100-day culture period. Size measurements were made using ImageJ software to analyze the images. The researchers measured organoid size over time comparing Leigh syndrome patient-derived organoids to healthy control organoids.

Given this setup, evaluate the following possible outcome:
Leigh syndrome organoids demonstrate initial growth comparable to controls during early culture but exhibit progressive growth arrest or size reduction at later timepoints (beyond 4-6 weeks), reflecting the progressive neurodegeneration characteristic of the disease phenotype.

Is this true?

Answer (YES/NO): YES